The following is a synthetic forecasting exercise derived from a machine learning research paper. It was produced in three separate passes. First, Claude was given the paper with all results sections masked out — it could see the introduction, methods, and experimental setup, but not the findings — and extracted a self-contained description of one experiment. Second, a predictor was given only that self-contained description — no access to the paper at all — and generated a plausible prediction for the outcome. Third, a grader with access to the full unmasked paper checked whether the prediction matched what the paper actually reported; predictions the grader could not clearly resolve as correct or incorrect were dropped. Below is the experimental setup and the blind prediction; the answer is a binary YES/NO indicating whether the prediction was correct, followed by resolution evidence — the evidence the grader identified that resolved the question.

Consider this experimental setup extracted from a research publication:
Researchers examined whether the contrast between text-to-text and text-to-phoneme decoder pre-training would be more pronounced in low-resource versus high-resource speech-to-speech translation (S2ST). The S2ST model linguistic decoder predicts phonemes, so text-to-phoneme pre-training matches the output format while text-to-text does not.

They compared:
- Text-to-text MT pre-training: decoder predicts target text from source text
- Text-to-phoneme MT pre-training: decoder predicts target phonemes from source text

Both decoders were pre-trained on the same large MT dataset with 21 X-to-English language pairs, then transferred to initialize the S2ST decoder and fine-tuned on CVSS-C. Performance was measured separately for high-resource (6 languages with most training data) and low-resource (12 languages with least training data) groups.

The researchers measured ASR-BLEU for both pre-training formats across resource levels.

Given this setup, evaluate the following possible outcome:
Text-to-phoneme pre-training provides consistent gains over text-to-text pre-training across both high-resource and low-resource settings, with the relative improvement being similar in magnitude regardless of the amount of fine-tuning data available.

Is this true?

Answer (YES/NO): NO